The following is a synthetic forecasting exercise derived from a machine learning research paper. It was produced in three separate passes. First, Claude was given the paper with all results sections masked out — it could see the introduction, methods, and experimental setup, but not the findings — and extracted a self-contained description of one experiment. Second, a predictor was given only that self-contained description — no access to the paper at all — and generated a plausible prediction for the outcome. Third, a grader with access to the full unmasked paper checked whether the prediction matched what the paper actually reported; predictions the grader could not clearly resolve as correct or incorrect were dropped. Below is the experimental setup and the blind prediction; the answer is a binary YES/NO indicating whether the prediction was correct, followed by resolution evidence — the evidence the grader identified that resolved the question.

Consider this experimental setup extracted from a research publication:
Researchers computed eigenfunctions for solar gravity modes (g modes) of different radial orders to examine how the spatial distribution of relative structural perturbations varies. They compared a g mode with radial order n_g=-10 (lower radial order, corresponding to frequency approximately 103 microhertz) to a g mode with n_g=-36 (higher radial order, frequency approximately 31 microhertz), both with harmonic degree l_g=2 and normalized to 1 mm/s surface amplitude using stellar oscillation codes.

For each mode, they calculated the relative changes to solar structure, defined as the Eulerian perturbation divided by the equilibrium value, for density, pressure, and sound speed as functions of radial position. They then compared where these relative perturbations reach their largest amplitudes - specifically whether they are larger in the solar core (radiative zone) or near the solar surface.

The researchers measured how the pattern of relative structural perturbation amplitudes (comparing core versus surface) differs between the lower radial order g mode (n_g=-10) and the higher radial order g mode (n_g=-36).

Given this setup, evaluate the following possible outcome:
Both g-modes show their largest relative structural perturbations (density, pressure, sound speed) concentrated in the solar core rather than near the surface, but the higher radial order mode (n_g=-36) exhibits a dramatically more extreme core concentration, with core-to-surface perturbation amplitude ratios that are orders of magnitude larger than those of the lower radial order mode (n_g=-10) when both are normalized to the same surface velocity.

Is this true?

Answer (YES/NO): NO